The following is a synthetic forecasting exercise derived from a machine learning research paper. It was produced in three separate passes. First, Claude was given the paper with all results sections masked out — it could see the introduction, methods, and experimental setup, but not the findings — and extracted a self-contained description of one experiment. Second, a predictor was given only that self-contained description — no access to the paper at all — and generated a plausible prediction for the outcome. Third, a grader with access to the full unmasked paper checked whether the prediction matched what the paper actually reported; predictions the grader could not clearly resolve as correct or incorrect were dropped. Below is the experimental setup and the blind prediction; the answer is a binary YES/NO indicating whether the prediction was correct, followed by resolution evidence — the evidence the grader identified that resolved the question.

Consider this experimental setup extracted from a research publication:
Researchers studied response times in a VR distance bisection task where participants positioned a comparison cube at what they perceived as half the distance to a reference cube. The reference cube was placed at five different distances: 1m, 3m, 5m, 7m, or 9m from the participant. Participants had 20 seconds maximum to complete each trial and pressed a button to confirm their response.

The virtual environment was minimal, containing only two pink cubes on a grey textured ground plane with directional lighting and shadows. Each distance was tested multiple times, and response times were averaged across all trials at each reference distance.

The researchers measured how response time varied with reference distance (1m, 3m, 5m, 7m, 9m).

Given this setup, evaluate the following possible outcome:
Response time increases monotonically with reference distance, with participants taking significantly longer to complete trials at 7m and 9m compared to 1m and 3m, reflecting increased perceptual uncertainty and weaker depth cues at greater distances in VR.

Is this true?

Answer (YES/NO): NO